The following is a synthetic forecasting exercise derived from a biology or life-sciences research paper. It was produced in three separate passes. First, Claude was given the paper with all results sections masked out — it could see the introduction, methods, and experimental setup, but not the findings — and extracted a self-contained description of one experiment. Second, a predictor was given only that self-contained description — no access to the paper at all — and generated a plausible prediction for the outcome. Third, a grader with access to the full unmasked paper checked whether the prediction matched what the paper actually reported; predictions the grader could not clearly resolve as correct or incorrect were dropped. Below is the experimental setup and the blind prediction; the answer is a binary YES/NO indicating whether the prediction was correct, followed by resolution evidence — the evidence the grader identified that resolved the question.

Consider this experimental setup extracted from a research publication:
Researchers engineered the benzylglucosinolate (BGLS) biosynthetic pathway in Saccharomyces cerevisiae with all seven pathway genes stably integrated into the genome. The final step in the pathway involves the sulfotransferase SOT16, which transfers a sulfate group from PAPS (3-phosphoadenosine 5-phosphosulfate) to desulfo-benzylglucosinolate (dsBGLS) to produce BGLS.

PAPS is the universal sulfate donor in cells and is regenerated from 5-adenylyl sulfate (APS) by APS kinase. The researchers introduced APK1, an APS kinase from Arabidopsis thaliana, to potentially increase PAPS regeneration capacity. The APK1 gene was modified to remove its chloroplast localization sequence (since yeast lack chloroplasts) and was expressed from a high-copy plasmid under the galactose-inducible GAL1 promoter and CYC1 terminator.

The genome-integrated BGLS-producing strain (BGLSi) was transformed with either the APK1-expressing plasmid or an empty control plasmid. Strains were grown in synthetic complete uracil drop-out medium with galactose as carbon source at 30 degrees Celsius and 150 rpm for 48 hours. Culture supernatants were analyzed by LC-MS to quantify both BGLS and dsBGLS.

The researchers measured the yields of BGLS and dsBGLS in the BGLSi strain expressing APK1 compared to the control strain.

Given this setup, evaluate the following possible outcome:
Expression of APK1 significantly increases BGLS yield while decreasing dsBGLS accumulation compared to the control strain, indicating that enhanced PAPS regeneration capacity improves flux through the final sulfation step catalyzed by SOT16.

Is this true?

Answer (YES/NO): NO